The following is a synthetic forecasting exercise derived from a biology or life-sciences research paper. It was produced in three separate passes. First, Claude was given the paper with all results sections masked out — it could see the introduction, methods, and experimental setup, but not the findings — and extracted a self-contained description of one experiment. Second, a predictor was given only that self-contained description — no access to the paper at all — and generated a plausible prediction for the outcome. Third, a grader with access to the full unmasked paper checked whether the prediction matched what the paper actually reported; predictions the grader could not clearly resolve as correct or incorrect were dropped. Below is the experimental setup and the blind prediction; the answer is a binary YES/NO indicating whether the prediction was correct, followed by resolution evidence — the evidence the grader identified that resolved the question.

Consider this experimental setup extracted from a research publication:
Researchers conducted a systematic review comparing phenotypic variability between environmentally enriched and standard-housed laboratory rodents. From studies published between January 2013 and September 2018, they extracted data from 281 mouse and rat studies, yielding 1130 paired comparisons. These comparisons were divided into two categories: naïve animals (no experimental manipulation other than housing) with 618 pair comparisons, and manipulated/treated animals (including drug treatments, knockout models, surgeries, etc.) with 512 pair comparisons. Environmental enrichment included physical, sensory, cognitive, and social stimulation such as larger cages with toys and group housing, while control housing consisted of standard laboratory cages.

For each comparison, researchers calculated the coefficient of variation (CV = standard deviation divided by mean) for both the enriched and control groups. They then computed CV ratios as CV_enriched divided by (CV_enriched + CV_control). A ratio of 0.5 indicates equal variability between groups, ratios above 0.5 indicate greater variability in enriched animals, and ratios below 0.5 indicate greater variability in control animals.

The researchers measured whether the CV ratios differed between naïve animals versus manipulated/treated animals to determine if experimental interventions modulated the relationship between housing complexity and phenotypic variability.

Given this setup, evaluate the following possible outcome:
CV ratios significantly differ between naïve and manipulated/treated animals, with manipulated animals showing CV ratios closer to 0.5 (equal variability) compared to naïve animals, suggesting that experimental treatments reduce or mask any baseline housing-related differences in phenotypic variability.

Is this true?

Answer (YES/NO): NO